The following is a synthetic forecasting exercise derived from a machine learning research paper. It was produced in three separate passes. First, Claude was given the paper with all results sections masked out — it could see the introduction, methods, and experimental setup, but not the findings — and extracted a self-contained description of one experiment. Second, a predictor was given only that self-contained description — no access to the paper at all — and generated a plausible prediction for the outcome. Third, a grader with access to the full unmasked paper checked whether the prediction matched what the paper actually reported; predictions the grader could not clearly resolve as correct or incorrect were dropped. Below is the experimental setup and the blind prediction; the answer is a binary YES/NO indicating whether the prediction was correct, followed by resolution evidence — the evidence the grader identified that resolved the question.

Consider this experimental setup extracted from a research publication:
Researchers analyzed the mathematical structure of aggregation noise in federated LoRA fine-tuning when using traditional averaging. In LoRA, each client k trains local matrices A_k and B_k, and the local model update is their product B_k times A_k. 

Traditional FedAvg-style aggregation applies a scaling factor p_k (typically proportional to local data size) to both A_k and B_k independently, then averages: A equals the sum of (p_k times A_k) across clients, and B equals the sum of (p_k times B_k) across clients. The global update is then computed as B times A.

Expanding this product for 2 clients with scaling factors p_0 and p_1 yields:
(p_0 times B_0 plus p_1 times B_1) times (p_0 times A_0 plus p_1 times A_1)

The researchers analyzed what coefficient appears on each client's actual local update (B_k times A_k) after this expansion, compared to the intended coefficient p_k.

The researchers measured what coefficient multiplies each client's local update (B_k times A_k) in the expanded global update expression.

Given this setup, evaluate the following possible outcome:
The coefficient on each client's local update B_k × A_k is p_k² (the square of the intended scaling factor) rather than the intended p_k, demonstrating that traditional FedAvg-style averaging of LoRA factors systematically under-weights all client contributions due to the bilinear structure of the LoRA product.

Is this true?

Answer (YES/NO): YES